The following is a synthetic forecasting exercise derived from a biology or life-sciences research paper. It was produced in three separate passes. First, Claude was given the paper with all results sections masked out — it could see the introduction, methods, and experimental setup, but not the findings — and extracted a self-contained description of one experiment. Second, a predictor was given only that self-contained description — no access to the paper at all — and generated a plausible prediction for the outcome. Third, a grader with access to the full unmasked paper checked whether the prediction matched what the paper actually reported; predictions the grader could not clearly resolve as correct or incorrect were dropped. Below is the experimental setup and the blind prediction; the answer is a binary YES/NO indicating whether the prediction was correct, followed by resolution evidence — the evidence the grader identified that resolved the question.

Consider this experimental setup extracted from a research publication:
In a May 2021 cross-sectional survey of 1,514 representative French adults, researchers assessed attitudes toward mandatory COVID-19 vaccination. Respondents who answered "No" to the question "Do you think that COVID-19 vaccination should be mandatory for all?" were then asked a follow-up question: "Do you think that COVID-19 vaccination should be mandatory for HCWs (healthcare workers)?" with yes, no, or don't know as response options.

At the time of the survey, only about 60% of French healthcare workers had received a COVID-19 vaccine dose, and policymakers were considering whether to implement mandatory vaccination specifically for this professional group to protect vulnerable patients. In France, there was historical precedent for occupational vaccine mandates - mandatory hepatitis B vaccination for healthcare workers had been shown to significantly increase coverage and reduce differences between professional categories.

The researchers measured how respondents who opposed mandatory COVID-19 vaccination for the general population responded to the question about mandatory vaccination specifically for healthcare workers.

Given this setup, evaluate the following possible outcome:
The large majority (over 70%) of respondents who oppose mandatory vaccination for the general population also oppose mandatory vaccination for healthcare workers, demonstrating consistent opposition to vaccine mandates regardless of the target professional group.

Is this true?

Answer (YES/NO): NO